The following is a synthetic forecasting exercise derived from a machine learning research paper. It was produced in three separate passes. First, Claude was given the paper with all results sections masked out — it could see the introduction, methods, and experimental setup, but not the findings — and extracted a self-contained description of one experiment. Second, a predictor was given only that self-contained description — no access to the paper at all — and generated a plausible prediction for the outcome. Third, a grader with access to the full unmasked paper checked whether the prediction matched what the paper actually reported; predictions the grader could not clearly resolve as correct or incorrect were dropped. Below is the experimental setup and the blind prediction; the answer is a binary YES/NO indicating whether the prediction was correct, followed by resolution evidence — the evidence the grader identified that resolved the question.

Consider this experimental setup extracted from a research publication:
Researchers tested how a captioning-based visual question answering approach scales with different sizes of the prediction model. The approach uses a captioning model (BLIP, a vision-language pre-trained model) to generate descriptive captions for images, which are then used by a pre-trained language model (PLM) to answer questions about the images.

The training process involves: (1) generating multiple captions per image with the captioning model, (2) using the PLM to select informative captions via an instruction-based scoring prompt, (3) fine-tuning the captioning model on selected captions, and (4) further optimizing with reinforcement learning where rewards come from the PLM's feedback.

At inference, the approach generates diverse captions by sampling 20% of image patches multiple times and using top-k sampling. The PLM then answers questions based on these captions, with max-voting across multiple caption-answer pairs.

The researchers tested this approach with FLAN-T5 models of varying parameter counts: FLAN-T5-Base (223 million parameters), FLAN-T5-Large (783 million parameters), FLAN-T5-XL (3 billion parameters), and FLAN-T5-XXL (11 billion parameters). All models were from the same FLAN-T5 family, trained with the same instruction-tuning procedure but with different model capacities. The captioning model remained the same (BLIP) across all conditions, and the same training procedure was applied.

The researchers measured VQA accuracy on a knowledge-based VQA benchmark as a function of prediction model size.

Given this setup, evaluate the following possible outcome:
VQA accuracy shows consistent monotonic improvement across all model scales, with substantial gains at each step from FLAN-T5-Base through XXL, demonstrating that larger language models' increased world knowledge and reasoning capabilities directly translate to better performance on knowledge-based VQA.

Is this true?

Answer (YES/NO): NO